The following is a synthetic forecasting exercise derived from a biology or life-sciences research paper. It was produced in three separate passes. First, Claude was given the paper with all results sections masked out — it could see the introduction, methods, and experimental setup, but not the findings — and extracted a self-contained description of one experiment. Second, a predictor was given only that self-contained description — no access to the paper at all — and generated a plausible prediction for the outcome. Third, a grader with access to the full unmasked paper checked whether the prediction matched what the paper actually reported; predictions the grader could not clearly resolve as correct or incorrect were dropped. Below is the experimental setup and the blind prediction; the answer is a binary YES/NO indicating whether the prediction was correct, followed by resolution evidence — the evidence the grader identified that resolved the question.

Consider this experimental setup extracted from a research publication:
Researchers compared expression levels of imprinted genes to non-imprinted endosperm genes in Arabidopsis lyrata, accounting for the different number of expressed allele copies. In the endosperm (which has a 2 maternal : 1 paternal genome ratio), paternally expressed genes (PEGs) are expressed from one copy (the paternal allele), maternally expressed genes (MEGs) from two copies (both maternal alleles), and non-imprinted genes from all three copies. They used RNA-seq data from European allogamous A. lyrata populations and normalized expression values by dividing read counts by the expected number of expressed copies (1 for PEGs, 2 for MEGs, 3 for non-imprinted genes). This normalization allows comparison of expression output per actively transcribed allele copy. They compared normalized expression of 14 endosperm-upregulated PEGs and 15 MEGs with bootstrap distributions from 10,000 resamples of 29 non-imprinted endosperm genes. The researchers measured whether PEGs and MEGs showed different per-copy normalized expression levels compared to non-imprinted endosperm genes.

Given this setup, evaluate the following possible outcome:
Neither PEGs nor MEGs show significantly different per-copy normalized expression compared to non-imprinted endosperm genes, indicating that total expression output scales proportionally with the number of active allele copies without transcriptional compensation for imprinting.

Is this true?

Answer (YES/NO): NO